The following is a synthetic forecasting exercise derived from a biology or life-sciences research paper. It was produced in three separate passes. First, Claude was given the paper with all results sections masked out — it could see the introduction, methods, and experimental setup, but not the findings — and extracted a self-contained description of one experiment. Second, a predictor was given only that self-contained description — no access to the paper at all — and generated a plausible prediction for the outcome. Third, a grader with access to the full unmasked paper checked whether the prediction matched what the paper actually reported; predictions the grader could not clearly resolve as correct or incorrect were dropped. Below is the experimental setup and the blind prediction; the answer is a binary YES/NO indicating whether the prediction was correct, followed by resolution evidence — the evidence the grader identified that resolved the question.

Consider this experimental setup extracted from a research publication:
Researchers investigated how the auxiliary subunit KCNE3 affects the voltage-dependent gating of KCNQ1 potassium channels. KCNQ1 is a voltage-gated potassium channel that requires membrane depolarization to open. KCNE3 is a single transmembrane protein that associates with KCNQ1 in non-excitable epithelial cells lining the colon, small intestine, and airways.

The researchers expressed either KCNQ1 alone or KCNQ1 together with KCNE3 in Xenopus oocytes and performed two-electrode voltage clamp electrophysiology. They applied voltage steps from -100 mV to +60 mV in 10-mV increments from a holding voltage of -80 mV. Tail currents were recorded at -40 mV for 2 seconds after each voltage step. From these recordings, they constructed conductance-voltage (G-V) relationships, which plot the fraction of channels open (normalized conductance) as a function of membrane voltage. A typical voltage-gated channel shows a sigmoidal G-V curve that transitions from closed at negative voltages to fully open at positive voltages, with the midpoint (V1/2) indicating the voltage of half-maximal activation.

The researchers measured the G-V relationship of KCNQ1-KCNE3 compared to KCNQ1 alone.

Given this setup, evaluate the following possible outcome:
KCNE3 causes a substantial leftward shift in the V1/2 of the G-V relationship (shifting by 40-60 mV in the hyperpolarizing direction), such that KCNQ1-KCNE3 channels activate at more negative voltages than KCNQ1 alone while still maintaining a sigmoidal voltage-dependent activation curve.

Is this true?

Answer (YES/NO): NO